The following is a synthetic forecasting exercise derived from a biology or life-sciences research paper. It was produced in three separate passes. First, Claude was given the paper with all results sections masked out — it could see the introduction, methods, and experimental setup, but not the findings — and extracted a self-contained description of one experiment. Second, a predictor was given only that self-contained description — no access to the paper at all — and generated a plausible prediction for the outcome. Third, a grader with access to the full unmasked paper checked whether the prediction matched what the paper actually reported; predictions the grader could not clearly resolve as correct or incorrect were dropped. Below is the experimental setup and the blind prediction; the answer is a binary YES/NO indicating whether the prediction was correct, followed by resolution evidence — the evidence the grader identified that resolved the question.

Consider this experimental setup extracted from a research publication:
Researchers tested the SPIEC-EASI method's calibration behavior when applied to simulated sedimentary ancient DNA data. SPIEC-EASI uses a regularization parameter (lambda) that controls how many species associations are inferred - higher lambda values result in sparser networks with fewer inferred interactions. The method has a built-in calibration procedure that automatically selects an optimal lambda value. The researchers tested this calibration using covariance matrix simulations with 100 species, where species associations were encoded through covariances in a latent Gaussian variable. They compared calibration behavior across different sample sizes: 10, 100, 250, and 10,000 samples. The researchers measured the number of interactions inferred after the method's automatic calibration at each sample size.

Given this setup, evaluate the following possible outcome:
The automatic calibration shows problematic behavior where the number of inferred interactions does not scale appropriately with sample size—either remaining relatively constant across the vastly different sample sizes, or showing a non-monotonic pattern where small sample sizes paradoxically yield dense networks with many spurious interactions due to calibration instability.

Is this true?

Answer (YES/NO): YES